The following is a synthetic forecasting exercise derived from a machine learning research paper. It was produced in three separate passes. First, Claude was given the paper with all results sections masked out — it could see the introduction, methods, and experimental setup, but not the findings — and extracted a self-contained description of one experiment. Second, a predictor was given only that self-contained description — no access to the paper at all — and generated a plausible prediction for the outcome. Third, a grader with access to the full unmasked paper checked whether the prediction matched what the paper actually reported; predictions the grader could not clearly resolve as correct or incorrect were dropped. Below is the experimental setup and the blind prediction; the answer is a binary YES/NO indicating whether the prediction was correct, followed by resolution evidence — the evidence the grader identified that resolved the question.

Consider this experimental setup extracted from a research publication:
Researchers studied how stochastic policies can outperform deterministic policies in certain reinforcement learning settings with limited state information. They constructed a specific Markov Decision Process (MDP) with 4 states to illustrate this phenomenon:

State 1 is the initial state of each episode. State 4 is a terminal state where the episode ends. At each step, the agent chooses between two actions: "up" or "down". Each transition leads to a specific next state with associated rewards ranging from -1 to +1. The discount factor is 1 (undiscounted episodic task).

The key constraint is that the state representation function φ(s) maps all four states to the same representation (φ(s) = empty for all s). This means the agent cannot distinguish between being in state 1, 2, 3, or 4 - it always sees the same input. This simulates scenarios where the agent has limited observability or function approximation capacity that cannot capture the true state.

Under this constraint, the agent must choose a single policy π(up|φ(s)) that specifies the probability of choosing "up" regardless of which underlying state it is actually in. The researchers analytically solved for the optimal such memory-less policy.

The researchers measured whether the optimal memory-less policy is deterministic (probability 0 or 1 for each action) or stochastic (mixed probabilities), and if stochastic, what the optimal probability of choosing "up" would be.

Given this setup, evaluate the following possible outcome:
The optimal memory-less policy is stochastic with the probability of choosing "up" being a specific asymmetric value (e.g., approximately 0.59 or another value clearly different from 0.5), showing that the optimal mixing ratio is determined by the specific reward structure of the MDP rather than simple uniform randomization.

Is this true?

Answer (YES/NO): YES